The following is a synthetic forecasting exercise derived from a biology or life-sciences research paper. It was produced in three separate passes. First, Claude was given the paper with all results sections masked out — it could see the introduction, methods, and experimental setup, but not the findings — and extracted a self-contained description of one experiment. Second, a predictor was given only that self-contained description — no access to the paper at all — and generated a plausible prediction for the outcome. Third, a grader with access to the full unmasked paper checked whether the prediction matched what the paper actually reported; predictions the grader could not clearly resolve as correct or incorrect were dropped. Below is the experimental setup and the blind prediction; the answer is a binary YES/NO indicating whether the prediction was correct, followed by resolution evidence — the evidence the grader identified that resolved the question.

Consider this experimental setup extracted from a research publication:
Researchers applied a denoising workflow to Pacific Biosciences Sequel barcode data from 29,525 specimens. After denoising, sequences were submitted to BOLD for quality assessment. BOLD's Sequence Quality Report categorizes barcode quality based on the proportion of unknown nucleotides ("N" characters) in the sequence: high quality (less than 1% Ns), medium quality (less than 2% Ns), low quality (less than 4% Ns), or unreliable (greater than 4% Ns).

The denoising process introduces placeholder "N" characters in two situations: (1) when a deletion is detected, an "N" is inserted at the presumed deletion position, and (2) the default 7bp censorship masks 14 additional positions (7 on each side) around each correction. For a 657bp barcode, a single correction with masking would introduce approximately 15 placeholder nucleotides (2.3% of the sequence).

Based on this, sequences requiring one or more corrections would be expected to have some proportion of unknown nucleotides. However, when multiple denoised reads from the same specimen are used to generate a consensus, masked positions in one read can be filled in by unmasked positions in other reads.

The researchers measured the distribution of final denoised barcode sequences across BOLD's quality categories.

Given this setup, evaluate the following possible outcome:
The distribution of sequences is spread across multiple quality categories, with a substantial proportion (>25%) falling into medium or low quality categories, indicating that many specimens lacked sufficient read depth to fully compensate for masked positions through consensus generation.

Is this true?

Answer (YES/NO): NO